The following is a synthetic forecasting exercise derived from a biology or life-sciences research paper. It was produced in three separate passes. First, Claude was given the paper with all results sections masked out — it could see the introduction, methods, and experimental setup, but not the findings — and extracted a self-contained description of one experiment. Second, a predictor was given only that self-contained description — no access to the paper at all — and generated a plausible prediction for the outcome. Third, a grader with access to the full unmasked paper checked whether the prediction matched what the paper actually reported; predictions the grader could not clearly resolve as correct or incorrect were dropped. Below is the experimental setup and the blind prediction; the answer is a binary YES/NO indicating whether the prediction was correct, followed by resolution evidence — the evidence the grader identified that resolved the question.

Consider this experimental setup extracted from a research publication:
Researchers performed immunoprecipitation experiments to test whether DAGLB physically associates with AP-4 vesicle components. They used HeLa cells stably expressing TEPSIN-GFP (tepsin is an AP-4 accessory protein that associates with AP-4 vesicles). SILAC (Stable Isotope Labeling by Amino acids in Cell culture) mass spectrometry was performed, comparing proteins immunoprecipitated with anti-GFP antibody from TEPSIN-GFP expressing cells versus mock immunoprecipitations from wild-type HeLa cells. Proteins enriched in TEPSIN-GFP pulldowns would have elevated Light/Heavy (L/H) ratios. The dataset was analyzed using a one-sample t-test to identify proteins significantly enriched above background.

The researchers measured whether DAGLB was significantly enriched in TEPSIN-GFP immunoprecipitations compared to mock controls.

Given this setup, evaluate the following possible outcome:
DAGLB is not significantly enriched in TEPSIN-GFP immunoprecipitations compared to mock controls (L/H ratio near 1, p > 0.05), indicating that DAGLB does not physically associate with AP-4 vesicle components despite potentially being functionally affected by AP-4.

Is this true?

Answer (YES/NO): NO